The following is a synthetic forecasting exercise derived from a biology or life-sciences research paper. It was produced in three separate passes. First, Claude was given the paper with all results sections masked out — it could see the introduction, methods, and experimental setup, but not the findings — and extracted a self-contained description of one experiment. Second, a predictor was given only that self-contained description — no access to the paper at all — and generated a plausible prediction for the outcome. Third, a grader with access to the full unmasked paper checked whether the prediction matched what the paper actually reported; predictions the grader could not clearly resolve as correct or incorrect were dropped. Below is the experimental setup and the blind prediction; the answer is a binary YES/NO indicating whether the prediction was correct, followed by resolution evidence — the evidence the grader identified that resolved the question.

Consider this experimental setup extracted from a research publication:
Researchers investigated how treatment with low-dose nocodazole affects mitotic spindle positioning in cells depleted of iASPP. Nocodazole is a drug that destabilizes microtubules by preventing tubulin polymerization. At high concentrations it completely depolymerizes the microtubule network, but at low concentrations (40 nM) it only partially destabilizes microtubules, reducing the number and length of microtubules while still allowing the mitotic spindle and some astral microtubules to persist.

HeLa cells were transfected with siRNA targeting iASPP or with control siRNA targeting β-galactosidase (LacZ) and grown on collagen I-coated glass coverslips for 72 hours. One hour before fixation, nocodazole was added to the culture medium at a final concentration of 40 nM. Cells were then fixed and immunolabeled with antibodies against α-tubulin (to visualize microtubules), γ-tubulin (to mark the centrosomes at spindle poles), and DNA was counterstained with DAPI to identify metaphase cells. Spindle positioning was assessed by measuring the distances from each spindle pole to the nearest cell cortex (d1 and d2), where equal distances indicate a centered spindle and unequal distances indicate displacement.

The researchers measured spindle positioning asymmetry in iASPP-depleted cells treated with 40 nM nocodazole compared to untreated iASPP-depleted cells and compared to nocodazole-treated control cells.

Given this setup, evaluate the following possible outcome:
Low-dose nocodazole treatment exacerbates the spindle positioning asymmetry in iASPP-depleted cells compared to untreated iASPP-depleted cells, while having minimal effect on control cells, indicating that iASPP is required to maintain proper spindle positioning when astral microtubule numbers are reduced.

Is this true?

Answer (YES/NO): NO